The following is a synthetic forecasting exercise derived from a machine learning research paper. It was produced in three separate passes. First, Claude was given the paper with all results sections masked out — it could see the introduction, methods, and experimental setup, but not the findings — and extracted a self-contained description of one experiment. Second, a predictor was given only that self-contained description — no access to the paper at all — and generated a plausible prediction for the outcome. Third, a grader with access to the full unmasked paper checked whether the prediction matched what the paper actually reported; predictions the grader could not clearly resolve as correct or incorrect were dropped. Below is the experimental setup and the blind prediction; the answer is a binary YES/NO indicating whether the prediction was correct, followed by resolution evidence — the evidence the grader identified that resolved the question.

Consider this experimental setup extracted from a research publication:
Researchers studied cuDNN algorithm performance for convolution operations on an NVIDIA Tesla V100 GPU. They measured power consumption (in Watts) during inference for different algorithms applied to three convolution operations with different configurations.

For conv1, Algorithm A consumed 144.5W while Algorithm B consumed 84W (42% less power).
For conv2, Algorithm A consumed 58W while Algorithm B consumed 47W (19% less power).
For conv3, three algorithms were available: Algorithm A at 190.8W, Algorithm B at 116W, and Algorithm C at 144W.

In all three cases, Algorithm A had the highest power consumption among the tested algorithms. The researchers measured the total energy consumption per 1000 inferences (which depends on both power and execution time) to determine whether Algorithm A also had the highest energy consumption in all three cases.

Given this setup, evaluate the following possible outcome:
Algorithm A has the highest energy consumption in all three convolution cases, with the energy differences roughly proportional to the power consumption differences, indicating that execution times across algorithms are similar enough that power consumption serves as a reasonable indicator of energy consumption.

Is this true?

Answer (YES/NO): NO